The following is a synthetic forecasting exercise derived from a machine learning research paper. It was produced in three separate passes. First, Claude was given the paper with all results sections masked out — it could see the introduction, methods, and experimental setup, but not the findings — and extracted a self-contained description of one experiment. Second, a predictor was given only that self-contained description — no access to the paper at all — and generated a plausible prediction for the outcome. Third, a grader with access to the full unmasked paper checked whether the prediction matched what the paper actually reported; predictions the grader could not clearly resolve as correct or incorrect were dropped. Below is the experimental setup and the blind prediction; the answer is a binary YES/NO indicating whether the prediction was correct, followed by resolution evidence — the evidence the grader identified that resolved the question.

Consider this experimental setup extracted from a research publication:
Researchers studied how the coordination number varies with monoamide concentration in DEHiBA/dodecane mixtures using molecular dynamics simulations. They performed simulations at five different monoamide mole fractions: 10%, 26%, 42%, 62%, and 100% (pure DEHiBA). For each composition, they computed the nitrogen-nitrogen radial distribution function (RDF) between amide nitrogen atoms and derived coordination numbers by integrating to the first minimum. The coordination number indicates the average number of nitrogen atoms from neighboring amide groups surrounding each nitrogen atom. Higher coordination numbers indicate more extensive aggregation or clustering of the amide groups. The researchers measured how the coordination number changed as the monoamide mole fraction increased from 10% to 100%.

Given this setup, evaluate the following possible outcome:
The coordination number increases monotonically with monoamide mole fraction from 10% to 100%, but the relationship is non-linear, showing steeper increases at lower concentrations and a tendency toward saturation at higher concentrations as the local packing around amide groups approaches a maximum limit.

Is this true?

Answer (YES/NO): YES